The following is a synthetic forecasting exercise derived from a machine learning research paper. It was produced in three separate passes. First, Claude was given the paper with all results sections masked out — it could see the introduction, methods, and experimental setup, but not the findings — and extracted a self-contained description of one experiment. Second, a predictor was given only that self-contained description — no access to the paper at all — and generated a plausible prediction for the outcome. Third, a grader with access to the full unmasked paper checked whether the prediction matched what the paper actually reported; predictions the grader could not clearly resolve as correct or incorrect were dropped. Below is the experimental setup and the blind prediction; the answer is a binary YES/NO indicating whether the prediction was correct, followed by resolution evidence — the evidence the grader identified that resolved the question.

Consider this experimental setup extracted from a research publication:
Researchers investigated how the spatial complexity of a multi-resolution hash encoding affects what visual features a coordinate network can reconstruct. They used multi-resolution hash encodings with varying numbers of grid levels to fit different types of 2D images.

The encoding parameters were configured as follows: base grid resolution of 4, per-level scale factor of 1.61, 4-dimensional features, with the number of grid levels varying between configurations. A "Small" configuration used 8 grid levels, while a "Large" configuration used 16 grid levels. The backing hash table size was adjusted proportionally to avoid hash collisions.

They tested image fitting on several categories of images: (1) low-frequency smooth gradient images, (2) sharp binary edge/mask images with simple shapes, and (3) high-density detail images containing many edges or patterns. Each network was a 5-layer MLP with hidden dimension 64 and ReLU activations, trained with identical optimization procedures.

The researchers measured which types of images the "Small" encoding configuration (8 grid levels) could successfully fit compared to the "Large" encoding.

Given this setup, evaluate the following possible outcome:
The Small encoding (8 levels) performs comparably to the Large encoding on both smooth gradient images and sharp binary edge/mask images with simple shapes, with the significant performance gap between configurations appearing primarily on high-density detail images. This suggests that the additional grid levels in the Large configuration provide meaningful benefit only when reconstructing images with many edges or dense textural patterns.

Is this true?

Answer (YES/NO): YES